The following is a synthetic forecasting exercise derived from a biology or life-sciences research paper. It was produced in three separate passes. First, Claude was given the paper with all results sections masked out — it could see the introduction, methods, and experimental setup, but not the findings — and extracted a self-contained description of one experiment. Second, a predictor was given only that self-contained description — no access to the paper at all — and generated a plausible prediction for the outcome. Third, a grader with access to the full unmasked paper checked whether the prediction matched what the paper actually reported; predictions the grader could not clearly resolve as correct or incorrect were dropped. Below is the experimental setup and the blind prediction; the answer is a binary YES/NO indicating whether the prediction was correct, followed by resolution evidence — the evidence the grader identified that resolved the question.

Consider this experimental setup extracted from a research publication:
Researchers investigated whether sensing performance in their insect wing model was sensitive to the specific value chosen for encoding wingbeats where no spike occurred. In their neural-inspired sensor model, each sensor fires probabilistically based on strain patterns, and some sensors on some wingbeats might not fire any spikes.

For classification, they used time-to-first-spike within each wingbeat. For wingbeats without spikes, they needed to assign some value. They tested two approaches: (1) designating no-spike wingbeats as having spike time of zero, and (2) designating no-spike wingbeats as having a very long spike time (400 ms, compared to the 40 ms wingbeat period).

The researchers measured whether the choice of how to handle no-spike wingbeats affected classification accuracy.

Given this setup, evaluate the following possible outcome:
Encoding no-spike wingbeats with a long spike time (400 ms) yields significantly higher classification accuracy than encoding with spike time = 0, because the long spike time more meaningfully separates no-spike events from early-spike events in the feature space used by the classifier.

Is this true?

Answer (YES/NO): NO